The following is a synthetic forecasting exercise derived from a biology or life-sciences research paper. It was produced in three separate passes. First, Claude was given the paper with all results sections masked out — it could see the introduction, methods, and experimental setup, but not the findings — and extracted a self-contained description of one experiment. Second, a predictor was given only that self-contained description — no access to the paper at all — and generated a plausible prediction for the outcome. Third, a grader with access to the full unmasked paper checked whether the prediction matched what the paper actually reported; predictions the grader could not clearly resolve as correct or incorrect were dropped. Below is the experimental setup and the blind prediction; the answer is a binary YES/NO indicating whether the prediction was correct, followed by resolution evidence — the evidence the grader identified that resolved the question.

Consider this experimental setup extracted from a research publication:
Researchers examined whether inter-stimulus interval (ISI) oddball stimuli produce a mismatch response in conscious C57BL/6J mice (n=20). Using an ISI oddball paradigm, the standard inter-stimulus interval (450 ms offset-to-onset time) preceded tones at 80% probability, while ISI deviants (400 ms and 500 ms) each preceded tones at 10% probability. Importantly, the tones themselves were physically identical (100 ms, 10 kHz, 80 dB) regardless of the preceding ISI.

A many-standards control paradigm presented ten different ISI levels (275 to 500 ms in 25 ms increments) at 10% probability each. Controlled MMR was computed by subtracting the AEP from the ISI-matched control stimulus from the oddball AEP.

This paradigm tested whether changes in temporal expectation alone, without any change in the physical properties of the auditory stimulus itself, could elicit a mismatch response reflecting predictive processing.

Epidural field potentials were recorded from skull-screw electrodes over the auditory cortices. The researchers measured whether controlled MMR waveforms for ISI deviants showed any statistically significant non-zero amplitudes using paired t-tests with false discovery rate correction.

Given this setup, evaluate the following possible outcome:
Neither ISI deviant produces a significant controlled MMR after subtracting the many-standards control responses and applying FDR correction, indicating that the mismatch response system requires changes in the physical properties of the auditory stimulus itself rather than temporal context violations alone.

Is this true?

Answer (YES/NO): YES